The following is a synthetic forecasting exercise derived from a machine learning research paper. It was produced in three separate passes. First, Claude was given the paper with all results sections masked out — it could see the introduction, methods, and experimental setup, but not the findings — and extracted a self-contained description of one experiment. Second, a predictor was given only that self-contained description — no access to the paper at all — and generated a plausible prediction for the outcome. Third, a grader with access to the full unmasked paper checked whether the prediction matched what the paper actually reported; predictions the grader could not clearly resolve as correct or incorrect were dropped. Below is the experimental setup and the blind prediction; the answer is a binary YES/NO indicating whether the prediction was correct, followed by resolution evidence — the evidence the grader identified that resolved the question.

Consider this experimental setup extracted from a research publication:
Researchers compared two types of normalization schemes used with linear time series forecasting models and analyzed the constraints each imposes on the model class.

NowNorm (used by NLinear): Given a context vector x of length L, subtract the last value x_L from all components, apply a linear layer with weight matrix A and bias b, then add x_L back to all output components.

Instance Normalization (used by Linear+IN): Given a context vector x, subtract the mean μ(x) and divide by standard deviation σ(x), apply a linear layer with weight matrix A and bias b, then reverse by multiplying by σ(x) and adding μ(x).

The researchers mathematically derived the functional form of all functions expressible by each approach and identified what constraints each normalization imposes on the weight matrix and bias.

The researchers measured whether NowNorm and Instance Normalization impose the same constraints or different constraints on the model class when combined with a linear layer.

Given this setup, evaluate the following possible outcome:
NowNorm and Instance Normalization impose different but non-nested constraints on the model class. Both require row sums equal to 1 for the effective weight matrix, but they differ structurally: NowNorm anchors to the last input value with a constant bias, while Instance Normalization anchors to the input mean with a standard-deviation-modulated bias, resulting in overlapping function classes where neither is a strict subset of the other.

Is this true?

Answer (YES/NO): YES